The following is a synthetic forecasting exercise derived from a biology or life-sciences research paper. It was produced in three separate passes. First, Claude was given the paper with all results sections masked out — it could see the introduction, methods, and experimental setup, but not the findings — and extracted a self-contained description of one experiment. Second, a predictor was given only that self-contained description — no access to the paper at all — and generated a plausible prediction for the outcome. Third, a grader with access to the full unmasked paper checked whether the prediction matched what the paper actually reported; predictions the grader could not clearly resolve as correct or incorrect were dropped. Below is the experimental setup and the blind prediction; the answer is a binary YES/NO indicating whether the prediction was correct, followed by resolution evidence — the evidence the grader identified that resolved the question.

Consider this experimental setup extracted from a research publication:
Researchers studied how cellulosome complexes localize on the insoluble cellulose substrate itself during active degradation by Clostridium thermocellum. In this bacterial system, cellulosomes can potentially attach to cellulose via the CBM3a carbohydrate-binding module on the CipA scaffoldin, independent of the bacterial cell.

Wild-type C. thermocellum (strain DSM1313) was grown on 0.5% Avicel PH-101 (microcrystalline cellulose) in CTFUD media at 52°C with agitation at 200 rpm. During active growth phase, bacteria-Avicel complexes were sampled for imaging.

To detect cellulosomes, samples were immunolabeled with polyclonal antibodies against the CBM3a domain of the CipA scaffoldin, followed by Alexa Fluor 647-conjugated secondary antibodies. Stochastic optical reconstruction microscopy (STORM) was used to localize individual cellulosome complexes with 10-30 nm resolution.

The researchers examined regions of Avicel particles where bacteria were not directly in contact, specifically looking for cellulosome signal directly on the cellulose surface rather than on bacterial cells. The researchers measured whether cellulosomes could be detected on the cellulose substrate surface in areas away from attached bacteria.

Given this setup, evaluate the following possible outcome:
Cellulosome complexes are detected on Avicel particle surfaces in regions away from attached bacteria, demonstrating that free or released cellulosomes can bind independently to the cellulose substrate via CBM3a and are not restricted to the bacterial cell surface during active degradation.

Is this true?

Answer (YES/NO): YES